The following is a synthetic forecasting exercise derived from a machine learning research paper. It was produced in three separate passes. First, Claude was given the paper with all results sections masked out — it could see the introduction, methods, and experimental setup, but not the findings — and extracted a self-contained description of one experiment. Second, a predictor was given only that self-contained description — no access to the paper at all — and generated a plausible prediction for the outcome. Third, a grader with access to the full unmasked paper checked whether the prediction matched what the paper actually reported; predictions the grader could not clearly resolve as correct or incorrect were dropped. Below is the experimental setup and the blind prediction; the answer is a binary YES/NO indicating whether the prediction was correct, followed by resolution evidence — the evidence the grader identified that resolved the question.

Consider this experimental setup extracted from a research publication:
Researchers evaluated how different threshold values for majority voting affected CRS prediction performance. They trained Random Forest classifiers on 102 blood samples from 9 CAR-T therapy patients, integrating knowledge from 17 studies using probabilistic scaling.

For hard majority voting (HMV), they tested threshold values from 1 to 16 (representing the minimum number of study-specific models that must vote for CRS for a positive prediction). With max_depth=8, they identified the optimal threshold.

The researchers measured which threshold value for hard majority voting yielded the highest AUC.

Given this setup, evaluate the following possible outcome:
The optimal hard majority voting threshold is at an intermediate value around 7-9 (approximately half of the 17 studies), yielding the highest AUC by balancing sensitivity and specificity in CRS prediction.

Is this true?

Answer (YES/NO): NO